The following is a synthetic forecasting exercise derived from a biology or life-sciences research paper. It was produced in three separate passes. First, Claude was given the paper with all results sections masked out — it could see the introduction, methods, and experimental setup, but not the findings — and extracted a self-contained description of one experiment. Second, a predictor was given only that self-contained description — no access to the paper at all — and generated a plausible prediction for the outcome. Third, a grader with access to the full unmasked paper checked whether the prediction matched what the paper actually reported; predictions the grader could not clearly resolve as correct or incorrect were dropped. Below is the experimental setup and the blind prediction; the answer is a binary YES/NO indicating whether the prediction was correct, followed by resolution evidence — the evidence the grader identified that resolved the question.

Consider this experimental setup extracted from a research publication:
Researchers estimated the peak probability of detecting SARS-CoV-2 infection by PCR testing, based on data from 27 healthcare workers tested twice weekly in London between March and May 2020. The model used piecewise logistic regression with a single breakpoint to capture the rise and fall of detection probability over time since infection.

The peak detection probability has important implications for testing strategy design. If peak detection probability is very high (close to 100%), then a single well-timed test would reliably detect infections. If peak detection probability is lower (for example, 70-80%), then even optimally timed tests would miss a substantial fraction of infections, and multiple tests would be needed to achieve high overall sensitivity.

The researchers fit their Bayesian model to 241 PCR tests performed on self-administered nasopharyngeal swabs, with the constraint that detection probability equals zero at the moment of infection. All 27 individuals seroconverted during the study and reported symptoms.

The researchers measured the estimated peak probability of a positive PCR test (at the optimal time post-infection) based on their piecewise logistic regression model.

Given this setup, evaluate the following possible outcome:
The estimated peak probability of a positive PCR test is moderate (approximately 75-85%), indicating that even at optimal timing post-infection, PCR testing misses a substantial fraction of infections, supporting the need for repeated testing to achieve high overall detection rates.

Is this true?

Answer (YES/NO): YES